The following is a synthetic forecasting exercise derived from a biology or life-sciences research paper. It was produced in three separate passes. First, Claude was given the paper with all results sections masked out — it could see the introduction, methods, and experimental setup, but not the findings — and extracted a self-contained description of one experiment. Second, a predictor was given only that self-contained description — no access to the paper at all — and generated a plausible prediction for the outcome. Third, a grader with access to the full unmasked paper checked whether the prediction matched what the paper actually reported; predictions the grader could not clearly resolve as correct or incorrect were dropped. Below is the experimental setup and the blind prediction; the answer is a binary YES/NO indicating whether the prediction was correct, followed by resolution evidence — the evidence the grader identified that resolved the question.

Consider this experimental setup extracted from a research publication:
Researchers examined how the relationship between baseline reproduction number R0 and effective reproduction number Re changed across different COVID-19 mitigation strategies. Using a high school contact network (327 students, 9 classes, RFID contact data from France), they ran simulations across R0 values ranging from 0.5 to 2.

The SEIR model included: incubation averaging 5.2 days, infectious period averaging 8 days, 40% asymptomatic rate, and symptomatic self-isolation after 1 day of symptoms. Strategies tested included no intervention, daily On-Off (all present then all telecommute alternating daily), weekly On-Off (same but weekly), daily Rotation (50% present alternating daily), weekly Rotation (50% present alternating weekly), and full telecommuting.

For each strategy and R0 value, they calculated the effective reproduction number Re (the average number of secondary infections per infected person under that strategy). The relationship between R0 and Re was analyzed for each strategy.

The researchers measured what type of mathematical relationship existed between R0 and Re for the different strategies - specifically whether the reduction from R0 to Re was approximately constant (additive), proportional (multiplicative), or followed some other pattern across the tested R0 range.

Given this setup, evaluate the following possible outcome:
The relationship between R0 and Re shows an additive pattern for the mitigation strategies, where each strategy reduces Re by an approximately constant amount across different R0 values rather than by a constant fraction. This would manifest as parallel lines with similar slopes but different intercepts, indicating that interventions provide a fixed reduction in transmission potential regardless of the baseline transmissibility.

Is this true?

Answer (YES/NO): NO